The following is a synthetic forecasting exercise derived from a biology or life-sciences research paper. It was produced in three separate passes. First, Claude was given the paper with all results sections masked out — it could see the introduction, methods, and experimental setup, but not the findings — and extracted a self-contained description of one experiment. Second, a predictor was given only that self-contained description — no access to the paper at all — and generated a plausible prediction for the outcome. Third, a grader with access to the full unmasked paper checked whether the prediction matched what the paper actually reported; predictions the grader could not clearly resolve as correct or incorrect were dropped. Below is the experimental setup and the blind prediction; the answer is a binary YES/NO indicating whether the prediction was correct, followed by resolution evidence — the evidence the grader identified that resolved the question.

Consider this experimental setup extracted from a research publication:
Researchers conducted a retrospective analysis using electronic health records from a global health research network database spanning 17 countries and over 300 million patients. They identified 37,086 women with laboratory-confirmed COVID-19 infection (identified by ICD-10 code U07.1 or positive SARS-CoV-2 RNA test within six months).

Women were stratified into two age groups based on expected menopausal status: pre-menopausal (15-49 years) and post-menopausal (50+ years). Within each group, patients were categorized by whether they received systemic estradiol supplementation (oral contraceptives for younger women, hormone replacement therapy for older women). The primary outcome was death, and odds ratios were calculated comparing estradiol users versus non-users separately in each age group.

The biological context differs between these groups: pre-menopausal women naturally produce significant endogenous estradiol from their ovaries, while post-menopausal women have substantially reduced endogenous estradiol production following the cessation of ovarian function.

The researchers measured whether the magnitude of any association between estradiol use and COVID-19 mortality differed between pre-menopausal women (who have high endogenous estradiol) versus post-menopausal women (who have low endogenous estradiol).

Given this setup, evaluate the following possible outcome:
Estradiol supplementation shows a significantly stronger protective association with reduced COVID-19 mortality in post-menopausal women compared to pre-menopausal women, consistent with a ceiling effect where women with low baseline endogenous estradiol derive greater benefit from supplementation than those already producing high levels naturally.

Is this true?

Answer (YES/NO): YES